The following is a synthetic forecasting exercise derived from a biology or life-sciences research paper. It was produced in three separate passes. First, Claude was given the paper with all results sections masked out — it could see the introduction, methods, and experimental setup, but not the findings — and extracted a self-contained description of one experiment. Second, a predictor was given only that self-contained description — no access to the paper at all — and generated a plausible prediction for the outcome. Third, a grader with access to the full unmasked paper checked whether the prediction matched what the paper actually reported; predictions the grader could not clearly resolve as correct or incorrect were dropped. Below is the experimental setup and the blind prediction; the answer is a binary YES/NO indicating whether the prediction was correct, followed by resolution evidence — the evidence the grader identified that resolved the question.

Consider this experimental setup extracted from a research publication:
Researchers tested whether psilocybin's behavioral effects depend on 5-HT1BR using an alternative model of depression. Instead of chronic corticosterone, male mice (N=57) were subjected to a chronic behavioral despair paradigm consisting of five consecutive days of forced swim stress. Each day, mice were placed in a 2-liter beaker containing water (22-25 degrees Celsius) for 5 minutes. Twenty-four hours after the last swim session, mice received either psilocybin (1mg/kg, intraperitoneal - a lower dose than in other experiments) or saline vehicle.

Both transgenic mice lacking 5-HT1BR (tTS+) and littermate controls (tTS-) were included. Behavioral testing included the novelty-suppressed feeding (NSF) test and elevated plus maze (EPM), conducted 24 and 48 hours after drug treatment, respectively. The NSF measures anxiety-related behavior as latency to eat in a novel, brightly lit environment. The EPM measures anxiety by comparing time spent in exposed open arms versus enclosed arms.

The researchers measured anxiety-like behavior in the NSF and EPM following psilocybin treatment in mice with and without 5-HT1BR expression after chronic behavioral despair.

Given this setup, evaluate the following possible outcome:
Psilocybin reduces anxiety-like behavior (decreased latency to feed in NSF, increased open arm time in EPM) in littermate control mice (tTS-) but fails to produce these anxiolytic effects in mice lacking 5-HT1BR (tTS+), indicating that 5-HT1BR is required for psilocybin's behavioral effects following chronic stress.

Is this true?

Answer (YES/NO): YES